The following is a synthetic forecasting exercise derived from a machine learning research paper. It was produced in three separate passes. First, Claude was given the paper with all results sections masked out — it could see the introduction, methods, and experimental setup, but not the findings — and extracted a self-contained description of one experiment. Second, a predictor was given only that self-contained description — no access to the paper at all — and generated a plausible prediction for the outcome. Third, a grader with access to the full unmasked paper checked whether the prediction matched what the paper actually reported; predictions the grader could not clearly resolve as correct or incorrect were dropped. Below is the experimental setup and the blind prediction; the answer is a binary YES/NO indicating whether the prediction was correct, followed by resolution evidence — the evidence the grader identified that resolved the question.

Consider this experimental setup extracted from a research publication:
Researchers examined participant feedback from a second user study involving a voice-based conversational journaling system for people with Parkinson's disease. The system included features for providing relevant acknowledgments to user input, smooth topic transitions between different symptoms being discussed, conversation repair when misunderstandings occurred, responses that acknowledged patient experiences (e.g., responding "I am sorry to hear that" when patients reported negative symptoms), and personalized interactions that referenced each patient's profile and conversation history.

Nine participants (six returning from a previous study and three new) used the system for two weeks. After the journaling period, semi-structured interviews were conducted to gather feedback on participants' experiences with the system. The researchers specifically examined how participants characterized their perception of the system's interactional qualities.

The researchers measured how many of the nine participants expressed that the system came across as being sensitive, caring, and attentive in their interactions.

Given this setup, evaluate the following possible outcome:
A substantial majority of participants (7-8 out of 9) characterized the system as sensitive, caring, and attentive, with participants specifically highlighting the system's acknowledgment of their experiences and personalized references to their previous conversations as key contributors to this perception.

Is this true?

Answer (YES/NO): NO